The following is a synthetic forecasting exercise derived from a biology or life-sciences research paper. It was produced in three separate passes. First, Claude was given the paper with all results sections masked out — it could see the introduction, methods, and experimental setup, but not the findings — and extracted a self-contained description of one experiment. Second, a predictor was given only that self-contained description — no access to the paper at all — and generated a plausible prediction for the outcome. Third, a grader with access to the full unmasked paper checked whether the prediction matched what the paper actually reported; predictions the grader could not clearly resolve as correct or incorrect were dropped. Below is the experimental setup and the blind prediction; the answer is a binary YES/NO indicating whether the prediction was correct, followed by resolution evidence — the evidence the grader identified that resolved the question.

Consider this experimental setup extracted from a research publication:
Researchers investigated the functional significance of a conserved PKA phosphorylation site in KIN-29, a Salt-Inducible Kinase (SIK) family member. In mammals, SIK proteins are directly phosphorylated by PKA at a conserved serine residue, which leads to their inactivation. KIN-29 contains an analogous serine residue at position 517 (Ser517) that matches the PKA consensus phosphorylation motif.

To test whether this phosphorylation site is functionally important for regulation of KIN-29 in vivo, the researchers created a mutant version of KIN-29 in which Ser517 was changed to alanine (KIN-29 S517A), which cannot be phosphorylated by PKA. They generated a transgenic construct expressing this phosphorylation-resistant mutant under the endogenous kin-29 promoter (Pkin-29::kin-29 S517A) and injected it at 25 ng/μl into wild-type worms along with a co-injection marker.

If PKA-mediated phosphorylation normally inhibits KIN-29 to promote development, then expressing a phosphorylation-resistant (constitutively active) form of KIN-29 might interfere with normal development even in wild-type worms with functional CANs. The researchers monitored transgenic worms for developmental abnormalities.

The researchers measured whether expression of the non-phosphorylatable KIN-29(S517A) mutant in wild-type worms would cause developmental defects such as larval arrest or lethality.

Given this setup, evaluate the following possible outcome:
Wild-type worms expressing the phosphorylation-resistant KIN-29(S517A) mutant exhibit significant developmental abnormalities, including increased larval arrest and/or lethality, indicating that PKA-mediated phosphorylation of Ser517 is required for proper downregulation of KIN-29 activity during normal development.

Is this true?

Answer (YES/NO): YES